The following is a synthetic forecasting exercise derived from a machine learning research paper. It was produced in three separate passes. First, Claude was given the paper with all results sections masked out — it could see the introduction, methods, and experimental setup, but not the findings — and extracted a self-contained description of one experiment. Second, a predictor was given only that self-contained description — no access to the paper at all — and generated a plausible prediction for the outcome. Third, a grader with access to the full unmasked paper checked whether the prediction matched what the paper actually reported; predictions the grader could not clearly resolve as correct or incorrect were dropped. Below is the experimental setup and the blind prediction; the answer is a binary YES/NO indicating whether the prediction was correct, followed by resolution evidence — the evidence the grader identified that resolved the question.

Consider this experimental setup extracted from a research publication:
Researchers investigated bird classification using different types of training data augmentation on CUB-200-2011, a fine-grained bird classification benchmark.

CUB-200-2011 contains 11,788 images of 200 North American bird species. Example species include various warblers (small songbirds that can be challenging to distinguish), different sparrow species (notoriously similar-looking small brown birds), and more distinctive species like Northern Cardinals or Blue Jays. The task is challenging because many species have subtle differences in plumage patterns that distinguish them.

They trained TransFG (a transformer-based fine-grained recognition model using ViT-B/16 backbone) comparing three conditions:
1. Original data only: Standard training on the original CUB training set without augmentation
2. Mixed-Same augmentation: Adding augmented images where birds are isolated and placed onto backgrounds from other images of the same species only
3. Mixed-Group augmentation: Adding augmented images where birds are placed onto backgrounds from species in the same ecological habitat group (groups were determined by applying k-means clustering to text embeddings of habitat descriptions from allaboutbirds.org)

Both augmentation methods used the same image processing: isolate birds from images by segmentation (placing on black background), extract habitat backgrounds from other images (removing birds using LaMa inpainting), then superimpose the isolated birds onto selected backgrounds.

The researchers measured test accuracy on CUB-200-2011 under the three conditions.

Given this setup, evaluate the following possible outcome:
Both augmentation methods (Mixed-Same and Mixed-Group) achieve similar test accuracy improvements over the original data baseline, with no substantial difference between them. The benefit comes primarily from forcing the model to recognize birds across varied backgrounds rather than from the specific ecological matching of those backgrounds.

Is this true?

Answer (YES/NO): NO